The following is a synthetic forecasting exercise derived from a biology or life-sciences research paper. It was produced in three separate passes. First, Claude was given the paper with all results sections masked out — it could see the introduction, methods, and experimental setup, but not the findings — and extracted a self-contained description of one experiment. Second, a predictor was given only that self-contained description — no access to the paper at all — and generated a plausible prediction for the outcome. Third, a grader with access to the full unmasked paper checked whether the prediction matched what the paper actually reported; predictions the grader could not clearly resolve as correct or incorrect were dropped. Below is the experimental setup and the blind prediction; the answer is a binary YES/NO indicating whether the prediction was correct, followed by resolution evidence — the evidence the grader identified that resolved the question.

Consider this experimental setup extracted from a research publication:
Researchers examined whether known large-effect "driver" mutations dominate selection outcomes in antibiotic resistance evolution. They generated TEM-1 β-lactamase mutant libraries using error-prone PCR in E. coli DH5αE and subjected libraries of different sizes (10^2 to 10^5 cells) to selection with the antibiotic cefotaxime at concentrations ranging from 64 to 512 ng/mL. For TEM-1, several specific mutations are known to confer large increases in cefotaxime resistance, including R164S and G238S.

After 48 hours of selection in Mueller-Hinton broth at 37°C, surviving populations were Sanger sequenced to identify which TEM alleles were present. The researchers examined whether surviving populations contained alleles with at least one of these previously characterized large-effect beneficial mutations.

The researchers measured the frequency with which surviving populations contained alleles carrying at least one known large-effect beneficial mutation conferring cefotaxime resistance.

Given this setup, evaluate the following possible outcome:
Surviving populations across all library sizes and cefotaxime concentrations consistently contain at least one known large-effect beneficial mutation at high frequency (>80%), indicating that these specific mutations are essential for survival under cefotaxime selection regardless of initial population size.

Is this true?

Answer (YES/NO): NO